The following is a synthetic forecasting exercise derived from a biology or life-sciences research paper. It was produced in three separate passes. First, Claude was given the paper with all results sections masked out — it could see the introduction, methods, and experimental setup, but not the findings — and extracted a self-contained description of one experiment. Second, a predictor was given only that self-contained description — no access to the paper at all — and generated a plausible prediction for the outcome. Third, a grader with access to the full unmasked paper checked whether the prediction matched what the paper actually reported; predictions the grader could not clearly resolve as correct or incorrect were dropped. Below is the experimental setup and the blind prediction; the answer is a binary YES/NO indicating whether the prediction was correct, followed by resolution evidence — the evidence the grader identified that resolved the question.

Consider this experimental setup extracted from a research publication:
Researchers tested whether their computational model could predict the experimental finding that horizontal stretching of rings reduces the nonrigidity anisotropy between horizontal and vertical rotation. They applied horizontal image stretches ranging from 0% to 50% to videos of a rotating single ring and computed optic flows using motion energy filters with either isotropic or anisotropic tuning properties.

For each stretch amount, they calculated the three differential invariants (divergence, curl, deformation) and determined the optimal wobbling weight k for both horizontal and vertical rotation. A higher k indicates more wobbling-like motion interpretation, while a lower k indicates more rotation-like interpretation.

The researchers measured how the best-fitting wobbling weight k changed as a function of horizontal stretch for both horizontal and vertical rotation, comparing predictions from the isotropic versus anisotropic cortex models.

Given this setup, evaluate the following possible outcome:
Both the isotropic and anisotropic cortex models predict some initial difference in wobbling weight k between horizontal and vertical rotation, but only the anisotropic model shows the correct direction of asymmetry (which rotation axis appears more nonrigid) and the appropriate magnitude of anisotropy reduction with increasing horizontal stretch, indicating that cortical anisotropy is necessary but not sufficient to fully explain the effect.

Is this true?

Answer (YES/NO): NO